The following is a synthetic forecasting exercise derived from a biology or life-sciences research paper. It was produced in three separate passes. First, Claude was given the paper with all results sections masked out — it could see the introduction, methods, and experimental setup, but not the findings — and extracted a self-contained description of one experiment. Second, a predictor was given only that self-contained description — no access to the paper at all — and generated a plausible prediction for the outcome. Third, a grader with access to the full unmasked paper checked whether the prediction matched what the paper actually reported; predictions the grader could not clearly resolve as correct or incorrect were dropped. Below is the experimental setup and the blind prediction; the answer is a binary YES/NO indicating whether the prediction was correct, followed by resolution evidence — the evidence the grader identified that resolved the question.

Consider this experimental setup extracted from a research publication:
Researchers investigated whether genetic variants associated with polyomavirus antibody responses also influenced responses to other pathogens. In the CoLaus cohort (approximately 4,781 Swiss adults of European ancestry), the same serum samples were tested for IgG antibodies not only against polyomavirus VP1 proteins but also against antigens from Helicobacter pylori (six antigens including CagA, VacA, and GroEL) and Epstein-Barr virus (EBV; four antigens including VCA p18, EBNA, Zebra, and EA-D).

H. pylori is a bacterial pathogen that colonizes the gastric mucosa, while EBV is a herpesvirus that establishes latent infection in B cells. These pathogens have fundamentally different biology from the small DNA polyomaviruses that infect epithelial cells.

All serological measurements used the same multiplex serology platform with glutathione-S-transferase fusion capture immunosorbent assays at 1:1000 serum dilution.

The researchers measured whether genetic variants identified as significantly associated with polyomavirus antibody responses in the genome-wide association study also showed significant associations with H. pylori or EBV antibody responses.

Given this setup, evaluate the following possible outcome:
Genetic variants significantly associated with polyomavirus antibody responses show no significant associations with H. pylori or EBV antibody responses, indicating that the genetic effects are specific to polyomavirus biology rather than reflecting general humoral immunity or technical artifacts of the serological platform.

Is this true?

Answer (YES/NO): YES